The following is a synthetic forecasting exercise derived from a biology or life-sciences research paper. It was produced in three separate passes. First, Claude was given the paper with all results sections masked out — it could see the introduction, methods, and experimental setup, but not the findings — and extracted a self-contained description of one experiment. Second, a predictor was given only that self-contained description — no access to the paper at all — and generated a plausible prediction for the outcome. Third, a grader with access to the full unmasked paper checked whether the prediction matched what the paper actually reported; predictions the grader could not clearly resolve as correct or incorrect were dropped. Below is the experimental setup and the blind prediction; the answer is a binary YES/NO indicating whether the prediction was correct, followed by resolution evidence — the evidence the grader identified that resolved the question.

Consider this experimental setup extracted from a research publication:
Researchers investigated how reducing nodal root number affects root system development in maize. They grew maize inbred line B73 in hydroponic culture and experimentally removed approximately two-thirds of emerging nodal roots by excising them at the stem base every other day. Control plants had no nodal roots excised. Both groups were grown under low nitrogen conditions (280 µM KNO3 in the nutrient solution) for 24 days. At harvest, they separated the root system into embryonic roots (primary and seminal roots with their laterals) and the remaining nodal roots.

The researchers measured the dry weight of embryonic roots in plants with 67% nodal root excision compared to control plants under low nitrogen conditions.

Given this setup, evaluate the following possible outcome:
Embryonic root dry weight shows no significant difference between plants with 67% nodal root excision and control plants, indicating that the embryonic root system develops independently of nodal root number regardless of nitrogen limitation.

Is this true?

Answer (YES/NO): NO